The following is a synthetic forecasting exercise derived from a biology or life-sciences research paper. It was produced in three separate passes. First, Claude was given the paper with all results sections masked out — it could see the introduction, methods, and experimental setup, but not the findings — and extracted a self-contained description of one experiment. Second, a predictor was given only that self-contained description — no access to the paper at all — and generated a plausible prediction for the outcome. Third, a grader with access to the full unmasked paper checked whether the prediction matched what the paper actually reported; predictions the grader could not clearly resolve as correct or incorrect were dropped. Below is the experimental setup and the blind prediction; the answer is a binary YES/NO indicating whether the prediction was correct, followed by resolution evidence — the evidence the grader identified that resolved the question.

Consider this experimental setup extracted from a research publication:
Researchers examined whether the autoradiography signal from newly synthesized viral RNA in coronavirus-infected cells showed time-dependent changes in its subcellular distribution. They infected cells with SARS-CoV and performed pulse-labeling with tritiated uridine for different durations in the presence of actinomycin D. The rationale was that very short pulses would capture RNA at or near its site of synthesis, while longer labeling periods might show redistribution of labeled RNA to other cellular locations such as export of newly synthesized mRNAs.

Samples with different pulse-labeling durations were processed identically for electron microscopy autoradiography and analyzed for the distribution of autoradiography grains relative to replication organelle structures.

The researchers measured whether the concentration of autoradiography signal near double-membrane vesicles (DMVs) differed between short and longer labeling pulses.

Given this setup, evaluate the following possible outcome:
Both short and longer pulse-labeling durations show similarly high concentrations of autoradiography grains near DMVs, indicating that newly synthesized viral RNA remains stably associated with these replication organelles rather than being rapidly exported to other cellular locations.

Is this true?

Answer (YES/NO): NO